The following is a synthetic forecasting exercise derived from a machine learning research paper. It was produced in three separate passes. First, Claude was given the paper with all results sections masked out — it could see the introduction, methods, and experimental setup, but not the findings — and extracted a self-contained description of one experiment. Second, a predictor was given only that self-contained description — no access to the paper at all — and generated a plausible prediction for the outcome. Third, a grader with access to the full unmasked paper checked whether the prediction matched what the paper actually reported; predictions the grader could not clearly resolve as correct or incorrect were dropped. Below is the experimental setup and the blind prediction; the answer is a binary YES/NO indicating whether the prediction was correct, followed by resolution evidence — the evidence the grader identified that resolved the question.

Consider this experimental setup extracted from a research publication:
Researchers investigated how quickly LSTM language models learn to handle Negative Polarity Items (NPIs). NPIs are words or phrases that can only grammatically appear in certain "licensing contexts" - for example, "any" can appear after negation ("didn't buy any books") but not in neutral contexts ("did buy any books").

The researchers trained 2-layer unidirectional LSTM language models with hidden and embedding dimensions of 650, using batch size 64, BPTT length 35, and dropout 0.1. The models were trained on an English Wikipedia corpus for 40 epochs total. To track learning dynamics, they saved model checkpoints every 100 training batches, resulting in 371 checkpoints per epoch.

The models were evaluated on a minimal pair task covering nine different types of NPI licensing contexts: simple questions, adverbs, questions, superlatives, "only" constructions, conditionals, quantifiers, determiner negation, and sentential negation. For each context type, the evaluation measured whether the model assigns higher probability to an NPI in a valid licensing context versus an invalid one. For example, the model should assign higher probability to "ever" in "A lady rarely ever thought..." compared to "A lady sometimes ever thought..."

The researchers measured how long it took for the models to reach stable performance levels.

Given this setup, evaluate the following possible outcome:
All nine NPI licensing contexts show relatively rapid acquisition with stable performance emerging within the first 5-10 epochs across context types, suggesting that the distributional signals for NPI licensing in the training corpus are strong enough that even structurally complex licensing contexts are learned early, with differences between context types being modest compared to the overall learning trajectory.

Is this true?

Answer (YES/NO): NO